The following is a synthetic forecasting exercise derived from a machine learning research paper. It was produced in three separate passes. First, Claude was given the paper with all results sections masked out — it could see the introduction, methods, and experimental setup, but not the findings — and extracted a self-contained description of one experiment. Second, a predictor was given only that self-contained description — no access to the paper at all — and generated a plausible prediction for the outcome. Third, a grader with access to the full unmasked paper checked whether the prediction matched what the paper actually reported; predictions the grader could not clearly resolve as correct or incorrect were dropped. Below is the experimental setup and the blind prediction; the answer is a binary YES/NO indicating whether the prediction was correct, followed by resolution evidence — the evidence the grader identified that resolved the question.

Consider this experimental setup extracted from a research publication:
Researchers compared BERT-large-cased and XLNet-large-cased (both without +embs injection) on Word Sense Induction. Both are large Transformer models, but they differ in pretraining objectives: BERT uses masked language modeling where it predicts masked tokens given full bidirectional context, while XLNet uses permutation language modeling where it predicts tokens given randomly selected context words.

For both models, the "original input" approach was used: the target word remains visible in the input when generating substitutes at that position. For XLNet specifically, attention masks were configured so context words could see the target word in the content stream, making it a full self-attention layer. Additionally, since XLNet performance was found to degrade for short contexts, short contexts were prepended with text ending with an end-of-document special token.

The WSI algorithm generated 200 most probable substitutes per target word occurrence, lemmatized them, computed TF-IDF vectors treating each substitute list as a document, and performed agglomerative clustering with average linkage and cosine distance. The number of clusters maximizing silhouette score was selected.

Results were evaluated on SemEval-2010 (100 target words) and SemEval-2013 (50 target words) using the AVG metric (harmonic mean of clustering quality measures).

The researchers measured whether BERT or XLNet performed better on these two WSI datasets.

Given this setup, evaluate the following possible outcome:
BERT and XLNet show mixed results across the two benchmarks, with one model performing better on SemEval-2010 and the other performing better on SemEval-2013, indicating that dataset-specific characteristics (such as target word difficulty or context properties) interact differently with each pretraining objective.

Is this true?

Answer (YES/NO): YES